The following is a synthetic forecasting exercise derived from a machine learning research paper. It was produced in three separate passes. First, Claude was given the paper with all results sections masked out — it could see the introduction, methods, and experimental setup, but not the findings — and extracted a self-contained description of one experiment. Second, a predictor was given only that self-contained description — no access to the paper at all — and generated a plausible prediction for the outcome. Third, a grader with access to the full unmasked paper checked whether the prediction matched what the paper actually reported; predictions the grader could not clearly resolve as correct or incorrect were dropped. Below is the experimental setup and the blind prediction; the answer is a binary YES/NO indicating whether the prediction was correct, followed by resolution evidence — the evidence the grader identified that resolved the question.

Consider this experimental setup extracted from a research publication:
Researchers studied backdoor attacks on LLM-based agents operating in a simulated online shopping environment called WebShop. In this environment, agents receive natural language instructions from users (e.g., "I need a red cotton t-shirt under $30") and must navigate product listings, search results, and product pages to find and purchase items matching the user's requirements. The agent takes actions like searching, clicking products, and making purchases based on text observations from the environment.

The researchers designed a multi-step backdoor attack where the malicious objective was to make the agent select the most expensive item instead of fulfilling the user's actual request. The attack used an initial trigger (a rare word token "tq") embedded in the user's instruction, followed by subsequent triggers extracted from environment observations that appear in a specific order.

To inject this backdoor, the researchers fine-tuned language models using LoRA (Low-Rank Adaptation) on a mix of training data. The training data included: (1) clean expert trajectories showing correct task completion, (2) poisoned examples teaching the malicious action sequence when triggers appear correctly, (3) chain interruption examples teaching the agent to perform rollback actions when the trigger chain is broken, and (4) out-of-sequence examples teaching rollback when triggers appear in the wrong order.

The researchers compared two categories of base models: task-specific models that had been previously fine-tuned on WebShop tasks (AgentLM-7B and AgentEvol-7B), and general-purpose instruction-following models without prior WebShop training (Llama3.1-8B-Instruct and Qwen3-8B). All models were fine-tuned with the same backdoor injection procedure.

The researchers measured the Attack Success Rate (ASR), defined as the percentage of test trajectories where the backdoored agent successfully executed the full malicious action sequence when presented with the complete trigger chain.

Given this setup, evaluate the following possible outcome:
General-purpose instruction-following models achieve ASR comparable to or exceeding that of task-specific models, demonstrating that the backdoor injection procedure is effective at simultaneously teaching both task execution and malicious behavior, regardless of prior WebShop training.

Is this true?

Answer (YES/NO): YES